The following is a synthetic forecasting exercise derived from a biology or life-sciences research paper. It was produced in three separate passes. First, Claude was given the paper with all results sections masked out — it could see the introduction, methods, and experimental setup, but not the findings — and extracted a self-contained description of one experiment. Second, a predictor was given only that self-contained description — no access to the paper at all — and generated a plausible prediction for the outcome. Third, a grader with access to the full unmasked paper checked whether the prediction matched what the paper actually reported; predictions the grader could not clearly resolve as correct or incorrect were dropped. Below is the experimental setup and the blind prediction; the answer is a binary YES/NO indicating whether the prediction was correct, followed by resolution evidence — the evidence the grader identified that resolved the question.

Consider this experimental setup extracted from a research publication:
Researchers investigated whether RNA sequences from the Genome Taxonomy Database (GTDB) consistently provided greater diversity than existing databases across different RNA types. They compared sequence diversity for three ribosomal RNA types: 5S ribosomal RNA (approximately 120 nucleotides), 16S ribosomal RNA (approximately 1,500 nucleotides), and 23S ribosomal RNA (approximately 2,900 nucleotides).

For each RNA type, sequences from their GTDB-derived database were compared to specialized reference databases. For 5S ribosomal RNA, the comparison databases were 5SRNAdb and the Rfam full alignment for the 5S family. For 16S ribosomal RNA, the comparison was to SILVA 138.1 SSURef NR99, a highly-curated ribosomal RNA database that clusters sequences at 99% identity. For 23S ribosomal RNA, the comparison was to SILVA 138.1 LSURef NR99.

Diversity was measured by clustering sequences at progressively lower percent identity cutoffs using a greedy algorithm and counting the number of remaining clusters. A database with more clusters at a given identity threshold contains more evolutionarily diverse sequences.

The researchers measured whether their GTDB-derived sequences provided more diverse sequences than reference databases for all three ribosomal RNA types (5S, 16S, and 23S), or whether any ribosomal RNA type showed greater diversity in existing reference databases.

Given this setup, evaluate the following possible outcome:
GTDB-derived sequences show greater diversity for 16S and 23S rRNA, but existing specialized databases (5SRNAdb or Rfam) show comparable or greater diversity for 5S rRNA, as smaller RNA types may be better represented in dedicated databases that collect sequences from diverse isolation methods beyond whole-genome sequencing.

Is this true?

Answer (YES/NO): NO